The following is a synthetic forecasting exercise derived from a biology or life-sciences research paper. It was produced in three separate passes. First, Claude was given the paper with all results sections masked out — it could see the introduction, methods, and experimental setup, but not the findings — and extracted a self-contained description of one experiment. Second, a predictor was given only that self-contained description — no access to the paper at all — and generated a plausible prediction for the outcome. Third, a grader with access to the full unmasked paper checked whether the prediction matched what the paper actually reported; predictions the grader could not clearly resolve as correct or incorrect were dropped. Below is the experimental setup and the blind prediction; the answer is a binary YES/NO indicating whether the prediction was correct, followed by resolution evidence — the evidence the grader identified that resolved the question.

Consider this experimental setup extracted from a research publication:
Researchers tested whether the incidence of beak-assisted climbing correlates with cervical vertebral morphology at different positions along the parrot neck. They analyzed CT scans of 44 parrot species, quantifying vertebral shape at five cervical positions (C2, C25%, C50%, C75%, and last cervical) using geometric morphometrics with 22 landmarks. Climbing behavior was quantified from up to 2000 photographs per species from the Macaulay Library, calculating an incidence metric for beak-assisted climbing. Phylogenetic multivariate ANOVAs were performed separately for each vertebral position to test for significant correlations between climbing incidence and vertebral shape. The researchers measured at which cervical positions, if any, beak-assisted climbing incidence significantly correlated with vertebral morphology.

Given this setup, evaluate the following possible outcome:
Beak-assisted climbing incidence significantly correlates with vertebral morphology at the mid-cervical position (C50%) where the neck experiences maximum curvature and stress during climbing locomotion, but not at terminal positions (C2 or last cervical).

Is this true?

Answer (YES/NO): NO